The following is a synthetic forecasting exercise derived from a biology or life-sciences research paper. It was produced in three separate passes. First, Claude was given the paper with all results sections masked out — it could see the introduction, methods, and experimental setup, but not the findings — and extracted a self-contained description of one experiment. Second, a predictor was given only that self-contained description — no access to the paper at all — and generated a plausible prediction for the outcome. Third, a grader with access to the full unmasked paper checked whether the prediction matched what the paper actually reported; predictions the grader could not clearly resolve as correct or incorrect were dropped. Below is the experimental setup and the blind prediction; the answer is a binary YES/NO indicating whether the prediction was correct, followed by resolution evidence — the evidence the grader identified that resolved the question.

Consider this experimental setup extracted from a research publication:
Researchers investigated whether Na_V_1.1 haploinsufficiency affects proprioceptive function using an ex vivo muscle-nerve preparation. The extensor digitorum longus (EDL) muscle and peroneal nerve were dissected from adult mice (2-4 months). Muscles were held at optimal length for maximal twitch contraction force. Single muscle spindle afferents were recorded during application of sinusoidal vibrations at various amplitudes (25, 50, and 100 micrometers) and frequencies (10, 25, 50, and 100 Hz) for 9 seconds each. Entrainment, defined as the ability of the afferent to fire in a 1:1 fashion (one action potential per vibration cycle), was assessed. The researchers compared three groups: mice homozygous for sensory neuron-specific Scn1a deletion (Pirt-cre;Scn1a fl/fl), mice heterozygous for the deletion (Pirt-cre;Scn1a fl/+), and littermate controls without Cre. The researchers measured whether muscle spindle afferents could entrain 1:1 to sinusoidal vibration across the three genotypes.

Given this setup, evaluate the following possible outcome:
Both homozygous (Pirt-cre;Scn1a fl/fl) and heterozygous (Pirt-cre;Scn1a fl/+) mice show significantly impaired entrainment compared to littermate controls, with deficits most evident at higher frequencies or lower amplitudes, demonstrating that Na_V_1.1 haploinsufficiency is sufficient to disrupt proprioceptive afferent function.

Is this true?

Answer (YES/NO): NO